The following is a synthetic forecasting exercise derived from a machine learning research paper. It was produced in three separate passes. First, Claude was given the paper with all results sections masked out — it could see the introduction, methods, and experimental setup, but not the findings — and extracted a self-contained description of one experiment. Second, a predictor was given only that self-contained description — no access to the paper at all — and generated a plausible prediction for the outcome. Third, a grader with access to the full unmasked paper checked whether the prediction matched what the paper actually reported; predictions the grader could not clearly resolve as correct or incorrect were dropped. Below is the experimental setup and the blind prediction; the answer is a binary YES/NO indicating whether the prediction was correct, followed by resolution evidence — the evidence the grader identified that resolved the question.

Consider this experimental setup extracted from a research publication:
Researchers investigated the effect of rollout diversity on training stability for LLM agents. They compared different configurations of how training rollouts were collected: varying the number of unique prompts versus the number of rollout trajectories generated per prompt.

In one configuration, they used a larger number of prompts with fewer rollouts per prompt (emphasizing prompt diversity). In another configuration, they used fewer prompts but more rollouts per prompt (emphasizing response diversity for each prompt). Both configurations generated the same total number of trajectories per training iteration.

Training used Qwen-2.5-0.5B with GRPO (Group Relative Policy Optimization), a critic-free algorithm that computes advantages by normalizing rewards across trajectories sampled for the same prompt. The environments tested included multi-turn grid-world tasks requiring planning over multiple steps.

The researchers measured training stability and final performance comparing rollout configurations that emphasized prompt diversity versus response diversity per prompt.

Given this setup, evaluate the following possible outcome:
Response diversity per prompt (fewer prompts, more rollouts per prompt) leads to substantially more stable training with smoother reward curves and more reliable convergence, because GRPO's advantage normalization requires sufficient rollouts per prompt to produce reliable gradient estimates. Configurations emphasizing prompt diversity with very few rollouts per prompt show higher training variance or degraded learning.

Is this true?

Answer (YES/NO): NO